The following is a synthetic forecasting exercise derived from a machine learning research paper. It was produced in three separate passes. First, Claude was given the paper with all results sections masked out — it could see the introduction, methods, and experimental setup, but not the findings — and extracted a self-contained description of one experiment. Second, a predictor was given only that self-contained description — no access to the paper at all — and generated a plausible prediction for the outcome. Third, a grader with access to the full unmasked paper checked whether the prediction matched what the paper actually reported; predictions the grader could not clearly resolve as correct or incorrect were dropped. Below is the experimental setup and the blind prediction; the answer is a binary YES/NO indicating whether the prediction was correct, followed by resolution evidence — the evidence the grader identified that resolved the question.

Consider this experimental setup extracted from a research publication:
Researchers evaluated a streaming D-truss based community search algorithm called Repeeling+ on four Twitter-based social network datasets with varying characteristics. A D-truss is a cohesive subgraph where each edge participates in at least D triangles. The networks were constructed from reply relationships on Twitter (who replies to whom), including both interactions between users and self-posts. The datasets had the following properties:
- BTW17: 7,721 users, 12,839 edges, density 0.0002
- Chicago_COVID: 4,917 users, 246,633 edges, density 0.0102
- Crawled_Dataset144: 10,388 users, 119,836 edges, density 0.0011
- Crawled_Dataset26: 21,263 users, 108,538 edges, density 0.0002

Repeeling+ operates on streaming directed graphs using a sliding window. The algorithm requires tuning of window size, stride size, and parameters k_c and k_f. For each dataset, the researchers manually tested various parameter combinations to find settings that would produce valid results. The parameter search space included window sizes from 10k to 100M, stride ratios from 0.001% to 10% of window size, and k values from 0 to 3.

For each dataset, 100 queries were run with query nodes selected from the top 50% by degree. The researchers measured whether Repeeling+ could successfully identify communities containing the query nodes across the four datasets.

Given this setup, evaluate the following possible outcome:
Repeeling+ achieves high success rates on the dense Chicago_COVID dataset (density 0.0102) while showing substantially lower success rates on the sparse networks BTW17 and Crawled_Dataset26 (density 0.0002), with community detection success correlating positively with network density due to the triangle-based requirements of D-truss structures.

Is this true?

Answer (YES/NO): NO